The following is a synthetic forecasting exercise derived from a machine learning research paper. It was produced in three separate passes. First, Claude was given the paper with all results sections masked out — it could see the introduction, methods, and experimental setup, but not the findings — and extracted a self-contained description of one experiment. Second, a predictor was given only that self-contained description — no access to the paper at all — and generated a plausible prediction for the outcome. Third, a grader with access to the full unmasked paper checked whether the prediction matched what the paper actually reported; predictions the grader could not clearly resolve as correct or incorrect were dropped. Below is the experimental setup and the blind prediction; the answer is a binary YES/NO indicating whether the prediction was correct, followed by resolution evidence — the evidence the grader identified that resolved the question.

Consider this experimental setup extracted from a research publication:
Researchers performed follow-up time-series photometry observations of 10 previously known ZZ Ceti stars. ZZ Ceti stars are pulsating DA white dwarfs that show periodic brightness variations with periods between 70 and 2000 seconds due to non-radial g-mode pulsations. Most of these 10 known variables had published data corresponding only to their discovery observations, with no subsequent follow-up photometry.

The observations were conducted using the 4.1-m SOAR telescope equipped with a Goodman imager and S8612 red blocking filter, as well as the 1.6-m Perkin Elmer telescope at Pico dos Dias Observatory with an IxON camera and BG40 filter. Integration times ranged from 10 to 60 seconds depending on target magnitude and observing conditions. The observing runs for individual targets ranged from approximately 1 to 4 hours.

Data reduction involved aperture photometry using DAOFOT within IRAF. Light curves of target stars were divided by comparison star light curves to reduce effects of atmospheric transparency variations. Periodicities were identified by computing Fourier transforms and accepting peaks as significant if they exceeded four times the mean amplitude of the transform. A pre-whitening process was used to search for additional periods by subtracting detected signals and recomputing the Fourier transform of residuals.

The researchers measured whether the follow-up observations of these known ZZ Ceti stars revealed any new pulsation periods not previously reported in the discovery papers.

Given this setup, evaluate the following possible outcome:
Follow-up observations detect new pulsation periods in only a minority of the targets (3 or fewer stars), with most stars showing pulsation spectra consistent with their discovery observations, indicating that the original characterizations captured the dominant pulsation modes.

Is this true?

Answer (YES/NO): YES